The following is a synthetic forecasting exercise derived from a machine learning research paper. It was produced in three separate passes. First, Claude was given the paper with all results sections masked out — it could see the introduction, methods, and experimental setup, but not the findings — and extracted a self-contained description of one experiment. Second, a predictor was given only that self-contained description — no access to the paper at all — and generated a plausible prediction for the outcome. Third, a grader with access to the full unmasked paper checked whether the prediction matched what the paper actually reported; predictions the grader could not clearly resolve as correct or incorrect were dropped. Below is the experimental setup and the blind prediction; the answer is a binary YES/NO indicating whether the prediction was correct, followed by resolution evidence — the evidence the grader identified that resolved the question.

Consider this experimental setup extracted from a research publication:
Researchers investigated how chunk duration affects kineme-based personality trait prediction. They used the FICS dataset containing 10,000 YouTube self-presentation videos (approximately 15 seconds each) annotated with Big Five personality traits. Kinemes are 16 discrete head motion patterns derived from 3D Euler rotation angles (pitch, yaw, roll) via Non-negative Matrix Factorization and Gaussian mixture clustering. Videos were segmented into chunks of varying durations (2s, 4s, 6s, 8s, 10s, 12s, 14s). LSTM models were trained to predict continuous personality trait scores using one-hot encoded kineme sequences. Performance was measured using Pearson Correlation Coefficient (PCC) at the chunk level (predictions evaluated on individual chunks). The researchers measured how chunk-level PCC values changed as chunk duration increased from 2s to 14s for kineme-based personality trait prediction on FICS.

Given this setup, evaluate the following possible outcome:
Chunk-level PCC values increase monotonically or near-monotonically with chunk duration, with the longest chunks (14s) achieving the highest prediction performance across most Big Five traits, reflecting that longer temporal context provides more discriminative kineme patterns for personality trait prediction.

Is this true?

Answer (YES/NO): NO